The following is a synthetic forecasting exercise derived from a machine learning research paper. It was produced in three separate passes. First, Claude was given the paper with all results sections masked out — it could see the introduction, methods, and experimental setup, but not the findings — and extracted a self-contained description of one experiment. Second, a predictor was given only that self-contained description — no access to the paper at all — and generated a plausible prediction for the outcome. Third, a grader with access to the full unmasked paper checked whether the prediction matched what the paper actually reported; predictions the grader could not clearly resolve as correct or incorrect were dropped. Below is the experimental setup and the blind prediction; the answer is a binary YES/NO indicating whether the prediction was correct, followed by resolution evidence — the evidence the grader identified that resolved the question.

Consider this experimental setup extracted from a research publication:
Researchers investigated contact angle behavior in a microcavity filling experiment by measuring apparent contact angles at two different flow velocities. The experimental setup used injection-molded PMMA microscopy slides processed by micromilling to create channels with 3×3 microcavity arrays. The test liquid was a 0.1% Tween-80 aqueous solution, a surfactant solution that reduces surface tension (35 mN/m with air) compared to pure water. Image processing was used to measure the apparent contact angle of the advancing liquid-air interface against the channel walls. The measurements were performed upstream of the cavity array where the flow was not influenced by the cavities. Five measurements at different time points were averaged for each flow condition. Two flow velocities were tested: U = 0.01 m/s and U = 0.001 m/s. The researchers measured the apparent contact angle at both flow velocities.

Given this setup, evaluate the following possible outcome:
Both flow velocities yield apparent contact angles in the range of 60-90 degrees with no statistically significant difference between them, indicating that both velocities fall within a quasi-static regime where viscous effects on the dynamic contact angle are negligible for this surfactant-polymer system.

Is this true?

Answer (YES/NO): NO